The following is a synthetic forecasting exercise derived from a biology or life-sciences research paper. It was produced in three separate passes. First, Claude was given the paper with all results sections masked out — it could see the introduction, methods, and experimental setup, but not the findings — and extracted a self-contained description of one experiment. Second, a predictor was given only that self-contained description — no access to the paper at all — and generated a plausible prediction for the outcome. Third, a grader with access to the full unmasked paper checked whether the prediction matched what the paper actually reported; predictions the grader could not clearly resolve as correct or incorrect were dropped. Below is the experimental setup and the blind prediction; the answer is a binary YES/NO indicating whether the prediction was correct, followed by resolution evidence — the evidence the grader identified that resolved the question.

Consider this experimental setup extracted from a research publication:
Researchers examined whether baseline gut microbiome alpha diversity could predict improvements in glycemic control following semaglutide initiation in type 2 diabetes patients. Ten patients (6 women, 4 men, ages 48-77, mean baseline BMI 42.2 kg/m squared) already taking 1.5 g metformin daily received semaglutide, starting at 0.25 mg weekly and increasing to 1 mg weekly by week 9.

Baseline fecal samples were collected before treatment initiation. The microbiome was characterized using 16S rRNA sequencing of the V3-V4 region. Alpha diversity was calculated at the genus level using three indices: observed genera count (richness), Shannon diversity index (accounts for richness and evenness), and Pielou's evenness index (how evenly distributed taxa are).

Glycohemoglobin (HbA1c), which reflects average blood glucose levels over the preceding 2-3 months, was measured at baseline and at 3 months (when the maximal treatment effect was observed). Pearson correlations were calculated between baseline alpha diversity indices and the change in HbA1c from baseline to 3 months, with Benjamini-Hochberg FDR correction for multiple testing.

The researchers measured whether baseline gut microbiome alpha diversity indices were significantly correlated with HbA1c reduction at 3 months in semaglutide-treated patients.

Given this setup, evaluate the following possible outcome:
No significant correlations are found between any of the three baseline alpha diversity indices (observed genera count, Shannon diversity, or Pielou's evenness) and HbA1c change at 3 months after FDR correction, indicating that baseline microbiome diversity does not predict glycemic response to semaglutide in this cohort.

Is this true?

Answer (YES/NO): YES